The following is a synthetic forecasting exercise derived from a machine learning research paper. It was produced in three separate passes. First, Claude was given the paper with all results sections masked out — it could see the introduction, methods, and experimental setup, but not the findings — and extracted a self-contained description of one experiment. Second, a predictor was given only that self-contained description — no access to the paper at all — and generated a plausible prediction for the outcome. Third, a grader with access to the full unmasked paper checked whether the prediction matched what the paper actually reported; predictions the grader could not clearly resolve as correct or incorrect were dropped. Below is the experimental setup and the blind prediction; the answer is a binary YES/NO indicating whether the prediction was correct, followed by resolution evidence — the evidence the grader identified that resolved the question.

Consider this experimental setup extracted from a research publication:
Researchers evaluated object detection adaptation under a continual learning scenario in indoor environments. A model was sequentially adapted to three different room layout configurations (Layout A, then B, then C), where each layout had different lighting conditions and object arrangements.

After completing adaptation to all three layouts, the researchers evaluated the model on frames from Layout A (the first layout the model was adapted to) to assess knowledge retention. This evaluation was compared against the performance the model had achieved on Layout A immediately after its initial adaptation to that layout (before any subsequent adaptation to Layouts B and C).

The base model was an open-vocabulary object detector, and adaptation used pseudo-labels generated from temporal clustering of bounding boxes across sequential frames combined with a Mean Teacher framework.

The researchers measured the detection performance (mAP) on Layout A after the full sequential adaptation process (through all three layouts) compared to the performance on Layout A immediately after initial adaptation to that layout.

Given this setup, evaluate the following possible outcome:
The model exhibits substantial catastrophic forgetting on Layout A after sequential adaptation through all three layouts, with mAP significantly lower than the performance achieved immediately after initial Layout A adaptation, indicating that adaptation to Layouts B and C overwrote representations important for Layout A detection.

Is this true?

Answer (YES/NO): NO